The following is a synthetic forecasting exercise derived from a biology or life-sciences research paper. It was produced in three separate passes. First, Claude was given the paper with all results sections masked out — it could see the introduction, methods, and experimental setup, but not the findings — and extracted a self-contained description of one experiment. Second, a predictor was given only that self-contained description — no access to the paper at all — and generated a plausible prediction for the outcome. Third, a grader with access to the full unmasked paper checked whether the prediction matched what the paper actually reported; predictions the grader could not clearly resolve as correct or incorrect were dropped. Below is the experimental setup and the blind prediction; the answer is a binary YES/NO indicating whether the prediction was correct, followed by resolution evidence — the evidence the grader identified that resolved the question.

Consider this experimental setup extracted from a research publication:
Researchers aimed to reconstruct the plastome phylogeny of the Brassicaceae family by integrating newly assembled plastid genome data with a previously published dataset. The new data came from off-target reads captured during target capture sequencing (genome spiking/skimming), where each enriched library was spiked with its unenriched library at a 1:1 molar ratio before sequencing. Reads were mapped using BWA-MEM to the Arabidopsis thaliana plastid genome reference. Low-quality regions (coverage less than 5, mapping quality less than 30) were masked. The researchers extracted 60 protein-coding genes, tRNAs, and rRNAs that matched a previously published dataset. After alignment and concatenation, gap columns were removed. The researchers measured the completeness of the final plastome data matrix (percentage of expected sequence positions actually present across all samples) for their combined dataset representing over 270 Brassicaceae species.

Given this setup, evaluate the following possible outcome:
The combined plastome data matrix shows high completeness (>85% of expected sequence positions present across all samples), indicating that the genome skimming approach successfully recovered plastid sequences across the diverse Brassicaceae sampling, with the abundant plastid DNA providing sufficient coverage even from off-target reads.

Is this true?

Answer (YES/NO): YES